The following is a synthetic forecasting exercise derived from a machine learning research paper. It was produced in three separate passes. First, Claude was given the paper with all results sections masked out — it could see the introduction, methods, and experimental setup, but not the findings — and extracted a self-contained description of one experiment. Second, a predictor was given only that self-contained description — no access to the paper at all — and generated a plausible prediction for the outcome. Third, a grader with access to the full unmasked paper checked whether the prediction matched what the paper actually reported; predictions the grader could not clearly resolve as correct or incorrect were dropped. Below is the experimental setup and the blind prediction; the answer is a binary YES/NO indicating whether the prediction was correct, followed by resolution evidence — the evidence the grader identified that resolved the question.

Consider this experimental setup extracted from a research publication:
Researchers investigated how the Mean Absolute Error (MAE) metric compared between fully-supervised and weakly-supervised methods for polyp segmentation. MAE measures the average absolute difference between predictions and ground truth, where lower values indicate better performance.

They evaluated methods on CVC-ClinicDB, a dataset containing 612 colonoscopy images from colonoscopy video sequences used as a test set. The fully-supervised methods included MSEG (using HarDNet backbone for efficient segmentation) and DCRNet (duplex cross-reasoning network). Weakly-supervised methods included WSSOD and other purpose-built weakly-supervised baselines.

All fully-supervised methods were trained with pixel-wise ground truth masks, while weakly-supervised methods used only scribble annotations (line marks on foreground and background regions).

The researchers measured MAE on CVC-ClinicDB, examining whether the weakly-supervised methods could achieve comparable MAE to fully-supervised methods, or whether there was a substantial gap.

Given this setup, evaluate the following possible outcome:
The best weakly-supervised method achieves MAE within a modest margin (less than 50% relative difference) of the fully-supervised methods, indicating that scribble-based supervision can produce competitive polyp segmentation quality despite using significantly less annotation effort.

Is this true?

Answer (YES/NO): NO